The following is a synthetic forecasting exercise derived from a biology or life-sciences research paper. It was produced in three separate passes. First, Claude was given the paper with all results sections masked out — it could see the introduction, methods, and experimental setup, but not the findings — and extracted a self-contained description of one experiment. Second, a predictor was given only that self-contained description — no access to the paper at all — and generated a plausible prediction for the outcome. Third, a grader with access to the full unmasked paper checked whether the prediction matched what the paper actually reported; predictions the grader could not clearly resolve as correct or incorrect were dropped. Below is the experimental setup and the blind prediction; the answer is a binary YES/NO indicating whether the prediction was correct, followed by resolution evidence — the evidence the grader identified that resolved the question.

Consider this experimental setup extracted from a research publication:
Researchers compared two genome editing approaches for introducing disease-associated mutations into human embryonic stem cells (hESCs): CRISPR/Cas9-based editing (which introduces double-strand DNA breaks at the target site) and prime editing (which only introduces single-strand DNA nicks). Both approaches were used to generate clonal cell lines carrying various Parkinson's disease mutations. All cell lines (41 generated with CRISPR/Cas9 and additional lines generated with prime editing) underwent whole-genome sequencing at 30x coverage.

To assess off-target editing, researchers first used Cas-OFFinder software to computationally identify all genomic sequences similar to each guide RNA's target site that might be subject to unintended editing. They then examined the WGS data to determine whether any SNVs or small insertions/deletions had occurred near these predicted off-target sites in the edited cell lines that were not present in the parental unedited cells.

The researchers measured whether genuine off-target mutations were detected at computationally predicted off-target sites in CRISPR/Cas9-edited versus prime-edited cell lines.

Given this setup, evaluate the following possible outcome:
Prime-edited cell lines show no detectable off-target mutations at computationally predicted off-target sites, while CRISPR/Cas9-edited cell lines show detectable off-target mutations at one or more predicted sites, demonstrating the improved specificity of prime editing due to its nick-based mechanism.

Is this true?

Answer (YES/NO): YES